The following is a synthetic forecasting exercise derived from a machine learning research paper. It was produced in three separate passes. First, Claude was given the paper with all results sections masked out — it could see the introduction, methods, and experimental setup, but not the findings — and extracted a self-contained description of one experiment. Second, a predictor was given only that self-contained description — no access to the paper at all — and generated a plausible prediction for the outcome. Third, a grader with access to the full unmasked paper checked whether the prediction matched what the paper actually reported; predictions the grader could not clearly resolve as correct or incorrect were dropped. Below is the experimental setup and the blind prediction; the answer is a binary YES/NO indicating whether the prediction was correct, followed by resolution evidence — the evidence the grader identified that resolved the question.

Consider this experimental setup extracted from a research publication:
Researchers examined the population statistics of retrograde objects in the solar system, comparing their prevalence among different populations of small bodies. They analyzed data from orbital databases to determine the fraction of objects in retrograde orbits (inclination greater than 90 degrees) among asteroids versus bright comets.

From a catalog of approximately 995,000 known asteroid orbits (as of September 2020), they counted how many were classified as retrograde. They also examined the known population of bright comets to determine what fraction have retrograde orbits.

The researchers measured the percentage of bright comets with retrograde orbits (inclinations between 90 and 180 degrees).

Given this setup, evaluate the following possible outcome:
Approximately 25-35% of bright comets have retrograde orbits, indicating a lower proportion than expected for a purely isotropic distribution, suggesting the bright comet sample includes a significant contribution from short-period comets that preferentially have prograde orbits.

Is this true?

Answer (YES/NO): NO